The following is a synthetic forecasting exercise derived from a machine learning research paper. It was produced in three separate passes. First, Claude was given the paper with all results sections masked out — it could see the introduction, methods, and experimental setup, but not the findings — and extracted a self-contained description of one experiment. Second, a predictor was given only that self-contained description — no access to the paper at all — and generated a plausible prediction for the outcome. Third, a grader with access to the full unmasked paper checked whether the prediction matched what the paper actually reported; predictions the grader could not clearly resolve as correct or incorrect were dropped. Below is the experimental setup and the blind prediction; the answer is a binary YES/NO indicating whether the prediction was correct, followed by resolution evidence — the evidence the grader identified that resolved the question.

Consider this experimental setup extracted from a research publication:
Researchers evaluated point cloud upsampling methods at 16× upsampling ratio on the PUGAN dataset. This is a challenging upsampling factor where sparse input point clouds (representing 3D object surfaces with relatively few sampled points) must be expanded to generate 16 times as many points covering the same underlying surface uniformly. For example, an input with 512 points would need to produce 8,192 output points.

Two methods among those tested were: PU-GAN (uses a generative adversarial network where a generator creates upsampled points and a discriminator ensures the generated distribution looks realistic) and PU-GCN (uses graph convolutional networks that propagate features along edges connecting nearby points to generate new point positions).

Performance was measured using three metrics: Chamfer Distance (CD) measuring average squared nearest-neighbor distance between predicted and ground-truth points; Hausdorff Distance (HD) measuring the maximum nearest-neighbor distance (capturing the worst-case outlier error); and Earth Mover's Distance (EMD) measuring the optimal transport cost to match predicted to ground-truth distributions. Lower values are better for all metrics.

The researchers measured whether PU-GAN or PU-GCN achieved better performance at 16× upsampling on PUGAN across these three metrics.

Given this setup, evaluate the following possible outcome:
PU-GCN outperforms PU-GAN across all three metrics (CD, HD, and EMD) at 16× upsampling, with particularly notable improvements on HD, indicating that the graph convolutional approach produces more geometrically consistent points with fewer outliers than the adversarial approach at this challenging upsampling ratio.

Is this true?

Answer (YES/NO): NO